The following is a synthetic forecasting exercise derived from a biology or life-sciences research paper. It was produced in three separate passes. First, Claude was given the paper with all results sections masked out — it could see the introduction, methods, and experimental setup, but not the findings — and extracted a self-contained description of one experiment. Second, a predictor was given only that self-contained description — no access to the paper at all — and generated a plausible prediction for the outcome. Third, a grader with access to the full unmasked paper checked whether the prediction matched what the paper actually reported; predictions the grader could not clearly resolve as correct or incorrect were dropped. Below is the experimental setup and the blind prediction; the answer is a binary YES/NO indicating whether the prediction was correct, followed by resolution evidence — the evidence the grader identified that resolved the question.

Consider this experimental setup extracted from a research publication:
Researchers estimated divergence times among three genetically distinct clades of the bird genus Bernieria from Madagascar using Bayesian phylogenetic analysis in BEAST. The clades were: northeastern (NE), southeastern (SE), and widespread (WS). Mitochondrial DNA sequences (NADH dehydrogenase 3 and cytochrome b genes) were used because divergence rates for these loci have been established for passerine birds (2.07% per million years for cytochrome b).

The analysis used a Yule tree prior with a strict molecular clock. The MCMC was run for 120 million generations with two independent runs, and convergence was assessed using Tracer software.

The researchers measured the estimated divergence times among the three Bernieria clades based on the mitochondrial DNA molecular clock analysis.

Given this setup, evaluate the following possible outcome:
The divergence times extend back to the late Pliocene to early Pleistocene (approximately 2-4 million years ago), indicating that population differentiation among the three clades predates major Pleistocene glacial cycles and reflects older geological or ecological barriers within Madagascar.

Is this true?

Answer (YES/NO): NO